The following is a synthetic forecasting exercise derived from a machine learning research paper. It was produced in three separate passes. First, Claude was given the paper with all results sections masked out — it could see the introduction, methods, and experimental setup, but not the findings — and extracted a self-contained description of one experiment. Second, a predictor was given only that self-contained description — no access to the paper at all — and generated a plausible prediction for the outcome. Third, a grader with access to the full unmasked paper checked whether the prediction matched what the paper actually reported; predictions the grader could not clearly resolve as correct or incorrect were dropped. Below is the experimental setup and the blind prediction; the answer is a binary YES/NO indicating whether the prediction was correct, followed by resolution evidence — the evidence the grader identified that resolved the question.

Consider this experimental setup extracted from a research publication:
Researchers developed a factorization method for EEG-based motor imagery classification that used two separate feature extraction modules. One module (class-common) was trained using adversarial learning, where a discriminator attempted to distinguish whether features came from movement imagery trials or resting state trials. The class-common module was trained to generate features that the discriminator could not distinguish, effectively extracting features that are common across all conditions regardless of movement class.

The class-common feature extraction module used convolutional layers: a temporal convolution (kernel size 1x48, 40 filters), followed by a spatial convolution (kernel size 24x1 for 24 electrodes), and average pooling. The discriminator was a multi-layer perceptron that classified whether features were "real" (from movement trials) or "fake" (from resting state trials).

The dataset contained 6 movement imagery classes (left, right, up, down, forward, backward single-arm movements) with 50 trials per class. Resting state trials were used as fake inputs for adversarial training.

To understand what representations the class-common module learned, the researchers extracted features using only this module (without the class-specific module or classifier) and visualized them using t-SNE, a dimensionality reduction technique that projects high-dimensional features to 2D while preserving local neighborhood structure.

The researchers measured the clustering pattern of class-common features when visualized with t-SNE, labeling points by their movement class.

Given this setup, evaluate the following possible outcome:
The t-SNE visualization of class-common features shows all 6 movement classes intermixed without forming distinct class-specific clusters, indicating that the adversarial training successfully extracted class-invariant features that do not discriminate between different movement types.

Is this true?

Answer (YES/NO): YES